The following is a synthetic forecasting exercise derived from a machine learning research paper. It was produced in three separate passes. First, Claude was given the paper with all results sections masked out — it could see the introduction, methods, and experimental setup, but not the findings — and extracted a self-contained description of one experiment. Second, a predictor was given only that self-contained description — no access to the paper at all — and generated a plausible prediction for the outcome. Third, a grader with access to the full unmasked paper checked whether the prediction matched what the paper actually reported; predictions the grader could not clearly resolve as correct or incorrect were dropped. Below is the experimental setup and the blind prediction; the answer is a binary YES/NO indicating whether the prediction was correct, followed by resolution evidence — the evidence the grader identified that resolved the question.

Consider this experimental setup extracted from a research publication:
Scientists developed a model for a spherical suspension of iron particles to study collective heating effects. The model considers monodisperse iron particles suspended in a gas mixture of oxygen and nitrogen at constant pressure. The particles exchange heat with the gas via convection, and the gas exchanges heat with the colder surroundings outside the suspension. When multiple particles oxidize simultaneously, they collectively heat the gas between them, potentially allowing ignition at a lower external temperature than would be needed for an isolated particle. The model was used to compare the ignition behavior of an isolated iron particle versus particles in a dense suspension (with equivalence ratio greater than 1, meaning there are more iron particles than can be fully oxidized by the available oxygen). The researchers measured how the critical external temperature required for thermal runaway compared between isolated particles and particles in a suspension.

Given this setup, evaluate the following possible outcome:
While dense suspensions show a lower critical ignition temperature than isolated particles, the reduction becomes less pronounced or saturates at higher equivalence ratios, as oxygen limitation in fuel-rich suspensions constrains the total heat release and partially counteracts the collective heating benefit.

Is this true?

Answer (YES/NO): NO